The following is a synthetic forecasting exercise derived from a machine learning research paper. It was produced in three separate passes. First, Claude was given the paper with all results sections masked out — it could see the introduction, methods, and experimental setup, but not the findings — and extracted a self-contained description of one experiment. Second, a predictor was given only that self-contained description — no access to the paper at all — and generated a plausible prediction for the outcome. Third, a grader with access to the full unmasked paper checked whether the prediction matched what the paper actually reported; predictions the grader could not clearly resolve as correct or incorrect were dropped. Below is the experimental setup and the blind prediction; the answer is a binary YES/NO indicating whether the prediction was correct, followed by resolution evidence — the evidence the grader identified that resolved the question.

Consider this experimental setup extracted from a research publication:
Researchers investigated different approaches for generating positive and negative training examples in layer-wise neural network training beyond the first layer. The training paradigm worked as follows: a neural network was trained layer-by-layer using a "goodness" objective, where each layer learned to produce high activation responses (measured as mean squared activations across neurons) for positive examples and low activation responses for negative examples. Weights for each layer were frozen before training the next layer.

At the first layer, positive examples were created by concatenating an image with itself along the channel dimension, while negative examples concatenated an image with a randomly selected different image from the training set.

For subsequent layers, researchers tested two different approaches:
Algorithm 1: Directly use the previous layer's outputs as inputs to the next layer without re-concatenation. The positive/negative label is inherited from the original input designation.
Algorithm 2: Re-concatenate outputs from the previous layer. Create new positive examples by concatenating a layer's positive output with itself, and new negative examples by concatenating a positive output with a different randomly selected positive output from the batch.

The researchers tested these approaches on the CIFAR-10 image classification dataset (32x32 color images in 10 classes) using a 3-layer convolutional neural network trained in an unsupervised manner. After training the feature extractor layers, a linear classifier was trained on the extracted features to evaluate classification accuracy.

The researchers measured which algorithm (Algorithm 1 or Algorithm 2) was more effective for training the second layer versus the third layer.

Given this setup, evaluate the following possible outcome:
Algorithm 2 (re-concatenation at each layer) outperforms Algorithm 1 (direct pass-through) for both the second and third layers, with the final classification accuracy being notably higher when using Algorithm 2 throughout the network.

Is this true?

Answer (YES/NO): NO